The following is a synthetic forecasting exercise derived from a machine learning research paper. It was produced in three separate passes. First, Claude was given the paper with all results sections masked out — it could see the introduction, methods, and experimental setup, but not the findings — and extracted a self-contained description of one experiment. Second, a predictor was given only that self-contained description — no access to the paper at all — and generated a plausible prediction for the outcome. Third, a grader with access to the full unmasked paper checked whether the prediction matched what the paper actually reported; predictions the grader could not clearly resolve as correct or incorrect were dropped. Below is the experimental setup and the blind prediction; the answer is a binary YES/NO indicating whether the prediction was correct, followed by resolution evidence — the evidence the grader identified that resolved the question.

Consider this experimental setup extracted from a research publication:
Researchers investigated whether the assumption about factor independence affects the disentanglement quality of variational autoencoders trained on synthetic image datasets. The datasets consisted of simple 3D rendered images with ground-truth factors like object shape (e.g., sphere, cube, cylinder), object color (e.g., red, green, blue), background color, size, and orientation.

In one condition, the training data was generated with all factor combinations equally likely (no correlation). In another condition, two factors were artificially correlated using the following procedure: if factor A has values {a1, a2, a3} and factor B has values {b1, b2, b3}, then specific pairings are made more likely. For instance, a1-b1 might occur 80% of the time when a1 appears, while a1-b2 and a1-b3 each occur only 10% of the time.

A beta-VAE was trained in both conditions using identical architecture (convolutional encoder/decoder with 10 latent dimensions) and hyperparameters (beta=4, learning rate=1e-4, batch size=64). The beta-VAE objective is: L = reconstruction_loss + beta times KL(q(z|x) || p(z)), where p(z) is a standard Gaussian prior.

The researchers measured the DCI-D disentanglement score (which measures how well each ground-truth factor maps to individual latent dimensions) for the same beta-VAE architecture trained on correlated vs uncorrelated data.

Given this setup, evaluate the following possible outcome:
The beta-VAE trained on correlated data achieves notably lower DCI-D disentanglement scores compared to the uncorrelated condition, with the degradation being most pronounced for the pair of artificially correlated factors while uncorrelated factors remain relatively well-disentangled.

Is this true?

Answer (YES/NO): NO